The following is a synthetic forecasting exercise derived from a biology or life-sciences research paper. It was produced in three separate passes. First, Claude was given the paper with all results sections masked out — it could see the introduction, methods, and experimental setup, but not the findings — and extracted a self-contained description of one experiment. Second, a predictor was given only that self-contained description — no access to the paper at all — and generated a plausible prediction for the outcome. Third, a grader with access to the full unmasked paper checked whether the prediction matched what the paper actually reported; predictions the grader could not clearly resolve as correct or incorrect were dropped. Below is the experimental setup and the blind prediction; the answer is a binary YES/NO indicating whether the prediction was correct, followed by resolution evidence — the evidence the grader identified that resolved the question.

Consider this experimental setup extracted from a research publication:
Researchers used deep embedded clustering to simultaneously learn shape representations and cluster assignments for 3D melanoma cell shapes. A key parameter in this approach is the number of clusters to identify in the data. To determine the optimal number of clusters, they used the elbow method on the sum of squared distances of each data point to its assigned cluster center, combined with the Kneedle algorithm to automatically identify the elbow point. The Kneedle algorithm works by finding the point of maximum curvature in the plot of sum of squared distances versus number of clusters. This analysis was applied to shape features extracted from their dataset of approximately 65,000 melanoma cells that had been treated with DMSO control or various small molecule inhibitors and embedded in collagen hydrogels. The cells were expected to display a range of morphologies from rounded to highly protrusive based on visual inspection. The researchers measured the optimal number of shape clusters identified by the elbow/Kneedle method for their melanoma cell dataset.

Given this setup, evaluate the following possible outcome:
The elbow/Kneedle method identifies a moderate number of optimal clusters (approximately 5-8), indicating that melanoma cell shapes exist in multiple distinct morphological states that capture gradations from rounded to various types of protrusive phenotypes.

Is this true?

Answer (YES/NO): YES